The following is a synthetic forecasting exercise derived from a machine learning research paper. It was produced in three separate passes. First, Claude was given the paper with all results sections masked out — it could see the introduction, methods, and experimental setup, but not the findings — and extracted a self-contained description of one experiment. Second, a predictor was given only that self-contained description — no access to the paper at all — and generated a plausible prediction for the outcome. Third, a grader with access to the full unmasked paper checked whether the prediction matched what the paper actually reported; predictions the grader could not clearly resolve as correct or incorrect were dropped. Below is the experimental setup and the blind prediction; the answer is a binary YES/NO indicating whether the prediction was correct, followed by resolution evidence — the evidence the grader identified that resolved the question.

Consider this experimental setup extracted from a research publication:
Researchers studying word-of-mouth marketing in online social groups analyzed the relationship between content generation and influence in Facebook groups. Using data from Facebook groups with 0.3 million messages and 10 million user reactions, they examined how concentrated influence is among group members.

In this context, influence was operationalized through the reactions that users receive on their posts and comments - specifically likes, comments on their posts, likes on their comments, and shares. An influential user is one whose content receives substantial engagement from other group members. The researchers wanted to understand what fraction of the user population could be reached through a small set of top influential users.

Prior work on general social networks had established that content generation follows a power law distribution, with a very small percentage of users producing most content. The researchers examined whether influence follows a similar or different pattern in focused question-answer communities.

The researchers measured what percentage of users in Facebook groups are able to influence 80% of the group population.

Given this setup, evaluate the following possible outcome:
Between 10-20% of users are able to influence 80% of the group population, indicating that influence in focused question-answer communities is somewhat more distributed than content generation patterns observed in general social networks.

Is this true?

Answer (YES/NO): NO